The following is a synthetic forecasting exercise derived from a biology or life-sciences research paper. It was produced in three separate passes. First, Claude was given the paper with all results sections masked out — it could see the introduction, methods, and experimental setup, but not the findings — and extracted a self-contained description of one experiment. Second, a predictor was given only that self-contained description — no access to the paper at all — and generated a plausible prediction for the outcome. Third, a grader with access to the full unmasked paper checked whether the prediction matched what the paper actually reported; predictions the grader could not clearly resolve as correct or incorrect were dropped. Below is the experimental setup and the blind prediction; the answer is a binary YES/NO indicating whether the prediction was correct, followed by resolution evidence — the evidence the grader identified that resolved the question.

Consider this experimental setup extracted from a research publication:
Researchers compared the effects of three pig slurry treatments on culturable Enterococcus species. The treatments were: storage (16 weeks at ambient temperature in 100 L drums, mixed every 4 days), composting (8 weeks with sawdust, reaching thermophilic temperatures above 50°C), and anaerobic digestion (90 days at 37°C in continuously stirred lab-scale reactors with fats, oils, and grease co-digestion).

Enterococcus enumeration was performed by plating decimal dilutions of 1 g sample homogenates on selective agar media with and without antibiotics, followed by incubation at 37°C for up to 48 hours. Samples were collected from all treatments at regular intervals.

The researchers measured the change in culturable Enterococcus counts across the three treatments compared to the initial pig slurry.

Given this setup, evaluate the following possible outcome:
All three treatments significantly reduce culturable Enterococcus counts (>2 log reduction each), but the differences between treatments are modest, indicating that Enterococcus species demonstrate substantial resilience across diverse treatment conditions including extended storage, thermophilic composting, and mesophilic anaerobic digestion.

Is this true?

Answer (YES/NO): NO